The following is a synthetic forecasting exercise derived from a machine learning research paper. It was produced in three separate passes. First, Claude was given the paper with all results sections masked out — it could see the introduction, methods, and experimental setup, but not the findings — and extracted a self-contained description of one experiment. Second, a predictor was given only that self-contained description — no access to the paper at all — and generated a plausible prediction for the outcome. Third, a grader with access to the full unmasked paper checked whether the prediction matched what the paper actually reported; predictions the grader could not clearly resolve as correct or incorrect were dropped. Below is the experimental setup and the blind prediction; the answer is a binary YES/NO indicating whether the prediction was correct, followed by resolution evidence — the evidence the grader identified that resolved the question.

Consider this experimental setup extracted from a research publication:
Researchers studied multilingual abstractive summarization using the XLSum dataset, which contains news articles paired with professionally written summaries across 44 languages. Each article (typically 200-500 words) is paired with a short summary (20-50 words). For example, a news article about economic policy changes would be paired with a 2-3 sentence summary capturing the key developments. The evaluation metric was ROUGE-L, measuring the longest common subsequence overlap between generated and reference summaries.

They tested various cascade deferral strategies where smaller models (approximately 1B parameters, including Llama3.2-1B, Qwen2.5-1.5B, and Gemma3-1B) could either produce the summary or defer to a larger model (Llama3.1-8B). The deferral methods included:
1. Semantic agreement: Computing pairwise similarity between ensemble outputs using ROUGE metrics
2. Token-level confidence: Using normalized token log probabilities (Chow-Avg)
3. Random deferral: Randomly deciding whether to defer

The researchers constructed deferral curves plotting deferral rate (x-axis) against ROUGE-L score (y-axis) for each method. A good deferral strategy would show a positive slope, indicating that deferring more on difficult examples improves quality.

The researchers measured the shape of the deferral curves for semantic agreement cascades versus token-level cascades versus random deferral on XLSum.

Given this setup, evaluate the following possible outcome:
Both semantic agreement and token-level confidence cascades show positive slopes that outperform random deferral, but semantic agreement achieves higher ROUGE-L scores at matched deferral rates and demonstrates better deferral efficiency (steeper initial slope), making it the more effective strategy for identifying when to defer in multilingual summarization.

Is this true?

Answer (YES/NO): NO